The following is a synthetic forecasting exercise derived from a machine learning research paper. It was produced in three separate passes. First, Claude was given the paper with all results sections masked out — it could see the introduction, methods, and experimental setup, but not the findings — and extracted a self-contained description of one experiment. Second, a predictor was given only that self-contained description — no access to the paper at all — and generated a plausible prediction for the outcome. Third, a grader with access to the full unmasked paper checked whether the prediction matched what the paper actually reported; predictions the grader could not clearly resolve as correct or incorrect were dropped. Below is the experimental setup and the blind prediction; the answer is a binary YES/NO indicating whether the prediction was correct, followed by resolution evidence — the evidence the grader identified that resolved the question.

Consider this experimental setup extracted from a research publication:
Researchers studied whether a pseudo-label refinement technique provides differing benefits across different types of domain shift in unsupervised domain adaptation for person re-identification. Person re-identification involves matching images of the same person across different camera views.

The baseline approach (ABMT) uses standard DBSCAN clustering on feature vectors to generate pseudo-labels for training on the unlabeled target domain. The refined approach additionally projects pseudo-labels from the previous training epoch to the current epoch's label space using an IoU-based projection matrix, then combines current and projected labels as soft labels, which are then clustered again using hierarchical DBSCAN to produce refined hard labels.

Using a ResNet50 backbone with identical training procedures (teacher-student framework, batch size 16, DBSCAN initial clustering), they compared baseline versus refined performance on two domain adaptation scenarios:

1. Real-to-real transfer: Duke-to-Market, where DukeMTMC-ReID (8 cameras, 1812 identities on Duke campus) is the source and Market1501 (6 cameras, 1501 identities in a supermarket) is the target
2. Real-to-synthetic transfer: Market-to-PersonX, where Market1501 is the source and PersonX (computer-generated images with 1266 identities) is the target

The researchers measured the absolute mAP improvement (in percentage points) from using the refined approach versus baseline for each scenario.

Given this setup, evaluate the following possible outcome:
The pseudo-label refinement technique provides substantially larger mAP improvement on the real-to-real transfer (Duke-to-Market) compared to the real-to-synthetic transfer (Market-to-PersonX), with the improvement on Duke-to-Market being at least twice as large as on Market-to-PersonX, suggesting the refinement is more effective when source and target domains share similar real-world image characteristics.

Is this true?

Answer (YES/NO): NO